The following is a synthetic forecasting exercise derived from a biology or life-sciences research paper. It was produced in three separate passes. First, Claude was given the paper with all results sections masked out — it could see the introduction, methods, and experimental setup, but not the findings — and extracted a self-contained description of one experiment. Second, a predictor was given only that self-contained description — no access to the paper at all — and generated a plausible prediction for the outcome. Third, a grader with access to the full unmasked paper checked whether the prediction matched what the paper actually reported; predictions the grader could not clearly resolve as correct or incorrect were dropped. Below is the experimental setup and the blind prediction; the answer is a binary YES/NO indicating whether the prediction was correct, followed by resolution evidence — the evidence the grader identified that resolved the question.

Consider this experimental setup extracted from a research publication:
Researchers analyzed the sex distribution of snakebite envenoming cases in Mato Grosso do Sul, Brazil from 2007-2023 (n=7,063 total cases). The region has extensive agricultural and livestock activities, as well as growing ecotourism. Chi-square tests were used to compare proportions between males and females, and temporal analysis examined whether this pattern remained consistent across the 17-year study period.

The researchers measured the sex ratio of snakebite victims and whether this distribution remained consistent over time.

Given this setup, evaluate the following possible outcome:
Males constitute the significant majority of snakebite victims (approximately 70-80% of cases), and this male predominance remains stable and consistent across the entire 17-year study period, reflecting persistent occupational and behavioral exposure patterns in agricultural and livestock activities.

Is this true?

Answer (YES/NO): YES